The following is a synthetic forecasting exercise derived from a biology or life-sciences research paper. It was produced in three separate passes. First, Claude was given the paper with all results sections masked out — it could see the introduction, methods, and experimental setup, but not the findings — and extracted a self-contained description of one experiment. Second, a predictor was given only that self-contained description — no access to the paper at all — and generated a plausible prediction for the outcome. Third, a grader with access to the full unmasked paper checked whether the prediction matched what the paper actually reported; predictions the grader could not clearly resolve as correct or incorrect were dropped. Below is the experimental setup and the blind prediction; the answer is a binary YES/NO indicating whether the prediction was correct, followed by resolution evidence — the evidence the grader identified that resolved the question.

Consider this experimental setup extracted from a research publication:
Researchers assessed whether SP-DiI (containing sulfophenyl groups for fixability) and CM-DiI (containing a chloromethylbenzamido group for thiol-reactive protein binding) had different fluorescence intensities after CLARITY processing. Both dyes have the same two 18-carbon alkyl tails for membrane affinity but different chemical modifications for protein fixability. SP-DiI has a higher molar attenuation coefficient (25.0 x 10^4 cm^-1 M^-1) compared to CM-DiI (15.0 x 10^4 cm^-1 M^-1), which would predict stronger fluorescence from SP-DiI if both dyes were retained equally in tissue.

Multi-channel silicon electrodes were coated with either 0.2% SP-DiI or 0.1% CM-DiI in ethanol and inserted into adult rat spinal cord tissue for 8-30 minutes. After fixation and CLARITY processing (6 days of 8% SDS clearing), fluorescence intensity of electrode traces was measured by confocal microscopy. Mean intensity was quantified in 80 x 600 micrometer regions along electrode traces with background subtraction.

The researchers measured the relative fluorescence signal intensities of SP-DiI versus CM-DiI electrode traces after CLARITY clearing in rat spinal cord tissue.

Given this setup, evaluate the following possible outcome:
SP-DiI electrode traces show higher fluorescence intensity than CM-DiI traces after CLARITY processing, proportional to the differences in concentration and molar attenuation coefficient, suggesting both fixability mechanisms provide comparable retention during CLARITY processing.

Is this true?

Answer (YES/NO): NO